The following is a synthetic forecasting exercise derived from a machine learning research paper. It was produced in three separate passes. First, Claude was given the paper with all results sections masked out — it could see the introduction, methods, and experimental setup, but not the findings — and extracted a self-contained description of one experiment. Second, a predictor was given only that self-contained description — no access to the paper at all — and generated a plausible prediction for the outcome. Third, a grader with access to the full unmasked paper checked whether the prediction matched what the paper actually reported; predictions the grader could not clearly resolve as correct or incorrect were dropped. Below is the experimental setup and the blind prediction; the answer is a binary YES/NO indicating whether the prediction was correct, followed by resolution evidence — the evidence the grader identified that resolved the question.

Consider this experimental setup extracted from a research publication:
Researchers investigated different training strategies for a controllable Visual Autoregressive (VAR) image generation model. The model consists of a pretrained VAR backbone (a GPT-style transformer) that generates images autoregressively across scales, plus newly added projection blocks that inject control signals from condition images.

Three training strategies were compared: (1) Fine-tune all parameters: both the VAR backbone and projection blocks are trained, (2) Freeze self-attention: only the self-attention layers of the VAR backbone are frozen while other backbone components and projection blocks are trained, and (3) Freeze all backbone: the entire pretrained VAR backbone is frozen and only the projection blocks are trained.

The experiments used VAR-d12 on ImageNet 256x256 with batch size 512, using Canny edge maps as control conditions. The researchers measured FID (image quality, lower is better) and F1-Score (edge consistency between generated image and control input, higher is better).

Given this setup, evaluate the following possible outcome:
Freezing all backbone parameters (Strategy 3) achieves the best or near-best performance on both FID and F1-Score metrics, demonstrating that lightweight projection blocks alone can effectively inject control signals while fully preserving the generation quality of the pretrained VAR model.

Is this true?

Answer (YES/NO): NO